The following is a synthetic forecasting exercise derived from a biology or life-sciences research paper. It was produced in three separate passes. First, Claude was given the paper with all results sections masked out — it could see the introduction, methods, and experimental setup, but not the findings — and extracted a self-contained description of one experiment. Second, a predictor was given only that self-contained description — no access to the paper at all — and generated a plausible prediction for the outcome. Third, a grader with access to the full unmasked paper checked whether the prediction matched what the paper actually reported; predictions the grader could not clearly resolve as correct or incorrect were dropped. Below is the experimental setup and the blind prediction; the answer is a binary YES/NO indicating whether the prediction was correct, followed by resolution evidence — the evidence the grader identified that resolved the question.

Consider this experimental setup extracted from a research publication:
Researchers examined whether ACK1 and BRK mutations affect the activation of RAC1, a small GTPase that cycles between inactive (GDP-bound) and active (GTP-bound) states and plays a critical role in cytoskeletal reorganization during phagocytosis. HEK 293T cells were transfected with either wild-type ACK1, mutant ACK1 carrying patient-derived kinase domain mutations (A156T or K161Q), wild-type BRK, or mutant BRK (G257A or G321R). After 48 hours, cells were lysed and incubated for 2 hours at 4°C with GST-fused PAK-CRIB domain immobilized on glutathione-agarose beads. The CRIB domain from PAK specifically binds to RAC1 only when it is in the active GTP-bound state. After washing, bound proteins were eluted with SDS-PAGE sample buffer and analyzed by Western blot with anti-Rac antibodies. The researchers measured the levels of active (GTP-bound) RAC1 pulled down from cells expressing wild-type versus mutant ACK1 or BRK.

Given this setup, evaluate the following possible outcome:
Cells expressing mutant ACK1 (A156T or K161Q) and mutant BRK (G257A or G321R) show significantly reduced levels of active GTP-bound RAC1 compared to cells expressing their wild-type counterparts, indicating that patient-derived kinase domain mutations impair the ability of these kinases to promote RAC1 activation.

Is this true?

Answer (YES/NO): YES